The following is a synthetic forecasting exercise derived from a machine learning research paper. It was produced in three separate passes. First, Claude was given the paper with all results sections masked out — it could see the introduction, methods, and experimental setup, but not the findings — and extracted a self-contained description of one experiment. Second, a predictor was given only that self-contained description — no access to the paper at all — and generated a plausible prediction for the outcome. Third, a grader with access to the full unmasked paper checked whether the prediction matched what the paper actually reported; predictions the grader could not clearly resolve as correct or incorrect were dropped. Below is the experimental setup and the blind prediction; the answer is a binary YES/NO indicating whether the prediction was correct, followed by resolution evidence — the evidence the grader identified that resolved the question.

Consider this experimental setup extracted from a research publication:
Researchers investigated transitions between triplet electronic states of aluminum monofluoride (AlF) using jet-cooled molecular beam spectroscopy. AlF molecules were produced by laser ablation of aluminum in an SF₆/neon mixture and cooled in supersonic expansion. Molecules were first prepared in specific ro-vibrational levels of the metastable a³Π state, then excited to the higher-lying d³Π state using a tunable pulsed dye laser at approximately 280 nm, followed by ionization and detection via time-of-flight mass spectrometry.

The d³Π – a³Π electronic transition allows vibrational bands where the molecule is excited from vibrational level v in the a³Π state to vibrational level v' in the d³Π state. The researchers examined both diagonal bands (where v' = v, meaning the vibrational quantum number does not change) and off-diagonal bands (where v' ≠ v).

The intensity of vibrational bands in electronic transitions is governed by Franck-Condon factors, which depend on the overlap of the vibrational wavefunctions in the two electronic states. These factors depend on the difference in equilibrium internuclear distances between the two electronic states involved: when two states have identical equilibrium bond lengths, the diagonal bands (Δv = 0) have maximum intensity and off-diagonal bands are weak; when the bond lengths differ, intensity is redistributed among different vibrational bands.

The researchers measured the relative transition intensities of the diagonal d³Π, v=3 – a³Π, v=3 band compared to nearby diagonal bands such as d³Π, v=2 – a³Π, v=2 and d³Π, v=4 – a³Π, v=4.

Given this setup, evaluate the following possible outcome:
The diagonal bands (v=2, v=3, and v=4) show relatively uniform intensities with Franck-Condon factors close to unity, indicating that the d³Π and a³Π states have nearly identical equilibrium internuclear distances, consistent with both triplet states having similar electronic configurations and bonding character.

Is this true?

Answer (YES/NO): NO